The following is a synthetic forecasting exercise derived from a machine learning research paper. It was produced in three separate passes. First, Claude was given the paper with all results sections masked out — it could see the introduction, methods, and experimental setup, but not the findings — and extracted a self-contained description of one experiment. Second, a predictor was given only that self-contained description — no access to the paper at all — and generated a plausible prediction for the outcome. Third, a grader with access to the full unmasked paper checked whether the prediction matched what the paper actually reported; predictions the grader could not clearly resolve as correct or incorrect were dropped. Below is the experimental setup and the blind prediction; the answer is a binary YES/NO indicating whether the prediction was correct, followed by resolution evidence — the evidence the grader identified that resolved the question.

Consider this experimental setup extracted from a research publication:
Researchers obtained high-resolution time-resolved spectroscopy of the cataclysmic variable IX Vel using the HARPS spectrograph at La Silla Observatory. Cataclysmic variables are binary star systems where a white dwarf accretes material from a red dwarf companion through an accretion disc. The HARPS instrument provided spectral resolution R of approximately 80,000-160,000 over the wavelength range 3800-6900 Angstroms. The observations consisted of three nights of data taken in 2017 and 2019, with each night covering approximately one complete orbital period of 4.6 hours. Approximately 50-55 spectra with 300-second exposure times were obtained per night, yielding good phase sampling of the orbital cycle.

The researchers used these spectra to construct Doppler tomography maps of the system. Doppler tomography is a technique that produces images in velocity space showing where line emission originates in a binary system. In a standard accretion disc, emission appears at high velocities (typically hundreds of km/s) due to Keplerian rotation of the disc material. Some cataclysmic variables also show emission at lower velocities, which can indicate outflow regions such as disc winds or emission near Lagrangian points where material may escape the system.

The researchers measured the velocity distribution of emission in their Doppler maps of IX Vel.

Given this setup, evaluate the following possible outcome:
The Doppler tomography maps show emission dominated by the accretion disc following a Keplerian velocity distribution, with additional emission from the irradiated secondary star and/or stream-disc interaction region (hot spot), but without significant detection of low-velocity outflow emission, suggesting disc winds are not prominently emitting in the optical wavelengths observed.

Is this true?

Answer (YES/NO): NO